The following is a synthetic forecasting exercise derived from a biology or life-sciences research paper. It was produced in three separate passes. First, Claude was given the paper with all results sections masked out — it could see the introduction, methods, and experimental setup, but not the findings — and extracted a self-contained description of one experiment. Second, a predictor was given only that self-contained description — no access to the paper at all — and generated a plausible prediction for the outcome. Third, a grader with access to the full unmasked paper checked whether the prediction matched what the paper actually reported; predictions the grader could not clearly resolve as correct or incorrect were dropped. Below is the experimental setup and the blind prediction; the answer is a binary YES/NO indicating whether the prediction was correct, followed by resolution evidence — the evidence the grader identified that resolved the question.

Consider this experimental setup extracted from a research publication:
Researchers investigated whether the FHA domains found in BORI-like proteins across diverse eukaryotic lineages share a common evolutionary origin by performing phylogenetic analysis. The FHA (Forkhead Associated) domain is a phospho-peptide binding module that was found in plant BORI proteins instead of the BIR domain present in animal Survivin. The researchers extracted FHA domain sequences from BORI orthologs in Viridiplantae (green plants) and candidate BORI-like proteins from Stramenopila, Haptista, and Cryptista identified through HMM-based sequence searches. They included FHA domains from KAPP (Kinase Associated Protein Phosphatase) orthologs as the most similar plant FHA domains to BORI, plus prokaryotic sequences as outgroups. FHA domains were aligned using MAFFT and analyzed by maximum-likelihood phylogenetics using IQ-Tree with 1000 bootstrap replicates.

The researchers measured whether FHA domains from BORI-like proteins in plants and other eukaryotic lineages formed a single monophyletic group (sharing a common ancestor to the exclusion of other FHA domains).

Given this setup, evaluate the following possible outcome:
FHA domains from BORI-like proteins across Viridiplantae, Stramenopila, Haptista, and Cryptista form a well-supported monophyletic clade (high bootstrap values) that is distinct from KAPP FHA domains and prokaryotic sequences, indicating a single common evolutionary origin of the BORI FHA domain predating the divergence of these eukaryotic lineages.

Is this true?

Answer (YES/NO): NO